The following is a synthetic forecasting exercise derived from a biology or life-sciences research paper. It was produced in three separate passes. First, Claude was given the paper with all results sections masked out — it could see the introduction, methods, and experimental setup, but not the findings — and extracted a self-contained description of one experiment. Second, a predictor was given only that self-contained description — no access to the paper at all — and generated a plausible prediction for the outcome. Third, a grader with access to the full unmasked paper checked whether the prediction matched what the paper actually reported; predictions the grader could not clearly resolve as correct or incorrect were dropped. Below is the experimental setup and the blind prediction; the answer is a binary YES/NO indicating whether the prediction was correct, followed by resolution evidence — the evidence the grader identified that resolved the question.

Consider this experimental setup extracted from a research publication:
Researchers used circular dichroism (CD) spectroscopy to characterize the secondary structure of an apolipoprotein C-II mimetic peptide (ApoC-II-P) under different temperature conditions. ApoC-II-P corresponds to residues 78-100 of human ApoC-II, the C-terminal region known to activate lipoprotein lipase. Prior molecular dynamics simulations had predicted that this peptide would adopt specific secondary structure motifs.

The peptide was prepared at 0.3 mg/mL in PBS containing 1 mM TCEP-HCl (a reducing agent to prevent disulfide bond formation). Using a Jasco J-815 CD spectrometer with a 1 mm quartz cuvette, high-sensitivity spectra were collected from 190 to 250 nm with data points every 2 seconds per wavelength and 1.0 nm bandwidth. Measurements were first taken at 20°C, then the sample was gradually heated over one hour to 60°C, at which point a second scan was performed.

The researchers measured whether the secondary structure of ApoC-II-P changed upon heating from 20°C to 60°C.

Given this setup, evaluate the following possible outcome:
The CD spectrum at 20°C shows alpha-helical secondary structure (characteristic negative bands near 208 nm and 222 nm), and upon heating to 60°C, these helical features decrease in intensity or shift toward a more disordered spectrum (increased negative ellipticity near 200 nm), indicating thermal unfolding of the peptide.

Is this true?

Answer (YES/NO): NO